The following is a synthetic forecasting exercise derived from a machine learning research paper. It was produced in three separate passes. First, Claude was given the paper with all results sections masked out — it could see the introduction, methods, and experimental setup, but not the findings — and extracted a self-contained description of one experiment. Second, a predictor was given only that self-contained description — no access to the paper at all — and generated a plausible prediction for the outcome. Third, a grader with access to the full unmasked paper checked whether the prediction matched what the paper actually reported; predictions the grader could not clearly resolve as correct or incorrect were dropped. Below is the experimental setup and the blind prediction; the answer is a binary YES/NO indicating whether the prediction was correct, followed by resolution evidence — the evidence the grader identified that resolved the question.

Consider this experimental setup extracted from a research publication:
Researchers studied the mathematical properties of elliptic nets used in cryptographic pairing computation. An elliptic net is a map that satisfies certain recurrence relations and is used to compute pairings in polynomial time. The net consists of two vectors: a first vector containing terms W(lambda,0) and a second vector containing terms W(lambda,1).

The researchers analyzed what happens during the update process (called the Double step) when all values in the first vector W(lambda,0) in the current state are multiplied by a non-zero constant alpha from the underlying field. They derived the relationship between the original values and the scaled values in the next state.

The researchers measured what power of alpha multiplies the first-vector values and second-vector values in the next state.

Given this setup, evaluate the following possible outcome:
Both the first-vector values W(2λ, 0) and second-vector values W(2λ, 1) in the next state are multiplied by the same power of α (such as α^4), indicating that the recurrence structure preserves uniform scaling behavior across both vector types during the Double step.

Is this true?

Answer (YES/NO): NO